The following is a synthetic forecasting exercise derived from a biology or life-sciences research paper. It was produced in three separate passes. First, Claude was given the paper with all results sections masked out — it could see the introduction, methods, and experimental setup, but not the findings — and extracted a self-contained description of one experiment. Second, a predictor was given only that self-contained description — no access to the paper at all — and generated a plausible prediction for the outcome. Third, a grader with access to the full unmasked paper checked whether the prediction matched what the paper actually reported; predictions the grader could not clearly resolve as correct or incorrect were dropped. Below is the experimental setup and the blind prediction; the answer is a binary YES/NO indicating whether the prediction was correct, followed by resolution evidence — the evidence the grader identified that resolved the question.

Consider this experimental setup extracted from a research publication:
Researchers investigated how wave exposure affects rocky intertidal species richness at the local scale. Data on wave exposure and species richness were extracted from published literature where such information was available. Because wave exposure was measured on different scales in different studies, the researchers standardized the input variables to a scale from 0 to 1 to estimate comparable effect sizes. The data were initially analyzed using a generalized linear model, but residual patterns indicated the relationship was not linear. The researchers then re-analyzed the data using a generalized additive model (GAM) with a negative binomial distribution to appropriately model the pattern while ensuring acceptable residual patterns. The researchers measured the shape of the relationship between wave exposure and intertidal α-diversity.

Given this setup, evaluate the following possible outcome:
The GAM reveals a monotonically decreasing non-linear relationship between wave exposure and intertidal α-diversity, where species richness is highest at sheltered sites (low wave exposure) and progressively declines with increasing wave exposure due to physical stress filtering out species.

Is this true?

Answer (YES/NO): NO